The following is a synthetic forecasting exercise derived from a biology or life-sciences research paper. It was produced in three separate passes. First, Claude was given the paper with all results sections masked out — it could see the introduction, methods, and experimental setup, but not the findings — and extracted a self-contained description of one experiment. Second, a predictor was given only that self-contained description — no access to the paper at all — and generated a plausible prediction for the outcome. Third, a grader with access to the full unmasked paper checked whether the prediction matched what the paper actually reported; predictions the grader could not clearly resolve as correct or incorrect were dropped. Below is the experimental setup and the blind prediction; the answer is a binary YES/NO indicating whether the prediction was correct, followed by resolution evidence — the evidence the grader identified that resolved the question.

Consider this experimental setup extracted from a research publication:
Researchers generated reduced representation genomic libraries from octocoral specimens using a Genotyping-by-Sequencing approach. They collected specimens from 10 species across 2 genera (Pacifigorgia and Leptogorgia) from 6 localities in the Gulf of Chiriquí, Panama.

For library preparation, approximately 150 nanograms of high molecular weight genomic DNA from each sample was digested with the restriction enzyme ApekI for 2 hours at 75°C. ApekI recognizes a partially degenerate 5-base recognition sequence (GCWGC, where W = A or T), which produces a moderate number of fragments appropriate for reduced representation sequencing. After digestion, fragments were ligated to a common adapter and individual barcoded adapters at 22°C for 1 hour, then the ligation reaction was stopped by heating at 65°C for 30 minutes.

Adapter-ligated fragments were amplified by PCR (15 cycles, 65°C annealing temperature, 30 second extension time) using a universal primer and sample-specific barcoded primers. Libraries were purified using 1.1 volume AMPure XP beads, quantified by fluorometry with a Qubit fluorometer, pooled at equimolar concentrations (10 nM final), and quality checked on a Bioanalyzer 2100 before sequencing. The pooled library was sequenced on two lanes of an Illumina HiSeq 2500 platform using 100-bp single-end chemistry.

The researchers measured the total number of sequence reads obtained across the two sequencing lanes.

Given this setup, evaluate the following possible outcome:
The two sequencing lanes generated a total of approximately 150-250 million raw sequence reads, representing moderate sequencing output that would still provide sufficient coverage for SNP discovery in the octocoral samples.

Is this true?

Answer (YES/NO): NO